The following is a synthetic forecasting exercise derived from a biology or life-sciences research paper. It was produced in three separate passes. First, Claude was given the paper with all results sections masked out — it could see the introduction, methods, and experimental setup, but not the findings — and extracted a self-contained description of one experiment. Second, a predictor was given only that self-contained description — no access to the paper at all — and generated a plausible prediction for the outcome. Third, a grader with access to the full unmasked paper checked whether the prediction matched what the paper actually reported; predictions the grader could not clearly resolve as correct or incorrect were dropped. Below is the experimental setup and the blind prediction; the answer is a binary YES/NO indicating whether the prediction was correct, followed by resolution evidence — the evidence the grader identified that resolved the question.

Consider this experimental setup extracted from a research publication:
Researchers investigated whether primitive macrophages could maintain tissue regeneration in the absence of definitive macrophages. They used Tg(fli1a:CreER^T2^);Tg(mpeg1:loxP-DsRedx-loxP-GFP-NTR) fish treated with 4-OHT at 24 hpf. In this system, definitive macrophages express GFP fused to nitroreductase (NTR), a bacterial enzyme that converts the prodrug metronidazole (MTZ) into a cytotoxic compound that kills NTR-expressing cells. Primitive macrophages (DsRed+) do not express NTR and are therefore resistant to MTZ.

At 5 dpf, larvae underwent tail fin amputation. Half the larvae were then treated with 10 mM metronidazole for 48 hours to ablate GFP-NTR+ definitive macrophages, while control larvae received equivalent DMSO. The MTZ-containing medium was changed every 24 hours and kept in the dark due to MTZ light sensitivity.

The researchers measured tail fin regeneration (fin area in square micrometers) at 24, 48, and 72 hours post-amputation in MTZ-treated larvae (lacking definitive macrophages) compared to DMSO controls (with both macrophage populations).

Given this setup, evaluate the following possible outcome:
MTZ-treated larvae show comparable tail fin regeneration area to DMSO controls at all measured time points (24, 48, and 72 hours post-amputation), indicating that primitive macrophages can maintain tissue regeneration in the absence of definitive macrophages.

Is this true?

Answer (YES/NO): YES